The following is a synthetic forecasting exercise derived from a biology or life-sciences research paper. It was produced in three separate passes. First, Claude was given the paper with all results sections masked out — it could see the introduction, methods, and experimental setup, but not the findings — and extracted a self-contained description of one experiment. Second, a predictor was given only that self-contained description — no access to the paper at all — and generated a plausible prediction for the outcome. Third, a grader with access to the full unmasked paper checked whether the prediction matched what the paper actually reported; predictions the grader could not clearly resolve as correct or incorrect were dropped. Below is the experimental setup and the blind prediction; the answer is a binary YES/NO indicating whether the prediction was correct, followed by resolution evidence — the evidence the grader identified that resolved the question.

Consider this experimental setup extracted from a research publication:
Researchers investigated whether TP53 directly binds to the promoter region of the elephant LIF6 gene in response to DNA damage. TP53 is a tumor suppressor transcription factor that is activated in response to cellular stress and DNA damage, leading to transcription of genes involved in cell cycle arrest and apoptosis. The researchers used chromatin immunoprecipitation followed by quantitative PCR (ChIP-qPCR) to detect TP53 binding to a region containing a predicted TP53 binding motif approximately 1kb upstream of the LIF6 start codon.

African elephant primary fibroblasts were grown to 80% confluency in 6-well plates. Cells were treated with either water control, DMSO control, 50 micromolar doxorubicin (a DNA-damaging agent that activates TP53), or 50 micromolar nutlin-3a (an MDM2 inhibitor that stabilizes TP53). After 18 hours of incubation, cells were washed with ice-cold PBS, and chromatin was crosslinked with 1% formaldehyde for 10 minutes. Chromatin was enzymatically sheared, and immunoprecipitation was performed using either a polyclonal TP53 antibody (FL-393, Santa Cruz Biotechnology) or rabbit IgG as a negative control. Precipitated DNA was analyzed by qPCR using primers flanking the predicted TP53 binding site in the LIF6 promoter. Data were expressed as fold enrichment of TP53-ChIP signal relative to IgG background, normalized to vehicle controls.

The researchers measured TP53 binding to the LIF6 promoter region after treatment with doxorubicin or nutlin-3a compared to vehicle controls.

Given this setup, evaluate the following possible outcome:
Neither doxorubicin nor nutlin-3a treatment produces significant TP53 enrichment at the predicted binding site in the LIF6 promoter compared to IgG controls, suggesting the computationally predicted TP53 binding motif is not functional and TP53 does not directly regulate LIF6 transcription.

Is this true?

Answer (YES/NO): NO